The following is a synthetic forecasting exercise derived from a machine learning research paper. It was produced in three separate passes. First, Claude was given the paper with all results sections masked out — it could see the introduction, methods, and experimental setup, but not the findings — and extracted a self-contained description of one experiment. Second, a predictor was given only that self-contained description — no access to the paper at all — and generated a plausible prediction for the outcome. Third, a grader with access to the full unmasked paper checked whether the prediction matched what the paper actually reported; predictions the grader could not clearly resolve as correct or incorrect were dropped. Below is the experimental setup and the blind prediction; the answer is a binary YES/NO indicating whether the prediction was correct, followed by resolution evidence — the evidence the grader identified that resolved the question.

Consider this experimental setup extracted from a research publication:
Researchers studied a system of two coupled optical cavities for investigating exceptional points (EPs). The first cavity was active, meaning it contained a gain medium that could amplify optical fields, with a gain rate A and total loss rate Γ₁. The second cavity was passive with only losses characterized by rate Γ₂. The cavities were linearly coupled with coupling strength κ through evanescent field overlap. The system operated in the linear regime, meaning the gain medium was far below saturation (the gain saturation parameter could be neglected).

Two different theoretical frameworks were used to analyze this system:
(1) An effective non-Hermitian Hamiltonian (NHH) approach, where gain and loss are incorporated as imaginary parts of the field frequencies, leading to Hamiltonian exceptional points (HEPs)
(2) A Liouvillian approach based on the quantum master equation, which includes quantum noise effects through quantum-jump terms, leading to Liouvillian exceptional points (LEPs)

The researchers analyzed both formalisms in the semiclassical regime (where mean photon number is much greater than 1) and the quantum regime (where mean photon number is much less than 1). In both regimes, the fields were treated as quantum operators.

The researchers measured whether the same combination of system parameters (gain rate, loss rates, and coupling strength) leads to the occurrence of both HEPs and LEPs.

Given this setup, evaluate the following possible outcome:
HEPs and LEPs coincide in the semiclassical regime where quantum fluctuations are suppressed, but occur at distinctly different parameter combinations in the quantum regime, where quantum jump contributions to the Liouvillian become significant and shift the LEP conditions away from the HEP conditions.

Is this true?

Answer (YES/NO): NO